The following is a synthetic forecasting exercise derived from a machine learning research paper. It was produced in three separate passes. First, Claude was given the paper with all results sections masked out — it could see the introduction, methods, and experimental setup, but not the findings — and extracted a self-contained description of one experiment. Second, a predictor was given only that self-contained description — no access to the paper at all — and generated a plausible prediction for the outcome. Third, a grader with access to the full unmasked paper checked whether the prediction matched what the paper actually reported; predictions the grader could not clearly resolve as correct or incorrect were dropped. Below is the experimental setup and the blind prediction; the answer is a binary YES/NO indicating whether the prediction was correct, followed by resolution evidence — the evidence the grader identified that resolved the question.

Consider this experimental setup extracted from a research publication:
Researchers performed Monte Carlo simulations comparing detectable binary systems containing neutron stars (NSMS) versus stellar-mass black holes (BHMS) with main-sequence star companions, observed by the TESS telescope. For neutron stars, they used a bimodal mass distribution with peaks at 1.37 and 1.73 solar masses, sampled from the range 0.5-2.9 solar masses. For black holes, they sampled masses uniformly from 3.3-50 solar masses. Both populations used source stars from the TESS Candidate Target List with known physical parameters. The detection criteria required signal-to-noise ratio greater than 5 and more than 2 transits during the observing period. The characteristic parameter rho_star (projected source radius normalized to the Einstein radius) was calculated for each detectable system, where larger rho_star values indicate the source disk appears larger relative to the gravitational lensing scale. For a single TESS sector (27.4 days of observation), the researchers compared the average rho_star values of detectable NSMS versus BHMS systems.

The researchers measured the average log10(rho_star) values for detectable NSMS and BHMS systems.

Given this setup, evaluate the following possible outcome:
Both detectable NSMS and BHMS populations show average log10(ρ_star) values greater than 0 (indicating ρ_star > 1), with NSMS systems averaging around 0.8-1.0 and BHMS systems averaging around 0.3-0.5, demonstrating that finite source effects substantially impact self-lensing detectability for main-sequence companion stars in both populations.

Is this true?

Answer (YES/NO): NO